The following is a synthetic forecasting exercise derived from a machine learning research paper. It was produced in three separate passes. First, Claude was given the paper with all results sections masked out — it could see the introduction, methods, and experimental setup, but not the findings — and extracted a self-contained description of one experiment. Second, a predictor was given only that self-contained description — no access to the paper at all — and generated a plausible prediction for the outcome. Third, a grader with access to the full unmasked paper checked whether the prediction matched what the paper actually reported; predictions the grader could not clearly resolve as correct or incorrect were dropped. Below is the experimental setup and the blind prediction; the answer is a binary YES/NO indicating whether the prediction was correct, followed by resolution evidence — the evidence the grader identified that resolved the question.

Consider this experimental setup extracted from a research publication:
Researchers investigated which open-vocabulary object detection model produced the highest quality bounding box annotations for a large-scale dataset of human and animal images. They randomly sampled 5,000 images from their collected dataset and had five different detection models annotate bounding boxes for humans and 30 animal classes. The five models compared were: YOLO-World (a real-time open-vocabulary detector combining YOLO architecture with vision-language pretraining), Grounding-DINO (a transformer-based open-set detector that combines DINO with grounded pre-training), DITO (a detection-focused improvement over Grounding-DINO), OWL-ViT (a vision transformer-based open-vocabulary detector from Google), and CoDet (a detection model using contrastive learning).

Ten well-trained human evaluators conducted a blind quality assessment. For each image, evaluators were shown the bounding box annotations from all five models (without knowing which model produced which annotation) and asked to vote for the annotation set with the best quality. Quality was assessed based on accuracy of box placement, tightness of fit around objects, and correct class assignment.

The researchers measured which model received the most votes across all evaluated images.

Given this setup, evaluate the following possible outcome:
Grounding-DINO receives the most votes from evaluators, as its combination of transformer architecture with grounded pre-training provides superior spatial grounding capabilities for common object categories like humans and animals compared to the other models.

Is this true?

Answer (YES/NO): NO